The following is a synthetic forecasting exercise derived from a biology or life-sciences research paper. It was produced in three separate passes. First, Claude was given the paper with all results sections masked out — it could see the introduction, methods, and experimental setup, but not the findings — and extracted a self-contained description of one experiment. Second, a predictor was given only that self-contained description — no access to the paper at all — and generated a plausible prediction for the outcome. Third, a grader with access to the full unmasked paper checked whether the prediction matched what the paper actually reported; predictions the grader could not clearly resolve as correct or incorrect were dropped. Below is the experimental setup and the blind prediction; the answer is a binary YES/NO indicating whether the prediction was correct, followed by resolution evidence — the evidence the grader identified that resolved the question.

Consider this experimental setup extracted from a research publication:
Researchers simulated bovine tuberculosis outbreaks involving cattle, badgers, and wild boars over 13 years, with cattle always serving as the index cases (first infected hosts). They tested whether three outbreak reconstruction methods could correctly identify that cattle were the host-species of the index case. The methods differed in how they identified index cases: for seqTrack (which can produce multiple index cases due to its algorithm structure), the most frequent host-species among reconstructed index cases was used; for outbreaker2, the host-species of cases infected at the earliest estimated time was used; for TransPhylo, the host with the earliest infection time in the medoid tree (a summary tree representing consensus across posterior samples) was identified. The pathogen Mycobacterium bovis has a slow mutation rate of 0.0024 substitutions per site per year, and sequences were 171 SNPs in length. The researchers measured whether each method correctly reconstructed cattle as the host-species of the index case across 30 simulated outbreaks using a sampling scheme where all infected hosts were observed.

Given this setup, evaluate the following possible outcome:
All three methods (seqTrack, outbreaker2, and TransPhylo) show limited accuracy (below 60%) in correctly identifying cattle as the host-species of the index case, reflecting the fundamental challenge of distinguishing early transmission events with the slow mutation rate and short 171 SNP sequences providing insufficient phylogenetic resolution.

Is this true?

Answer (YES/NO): NO